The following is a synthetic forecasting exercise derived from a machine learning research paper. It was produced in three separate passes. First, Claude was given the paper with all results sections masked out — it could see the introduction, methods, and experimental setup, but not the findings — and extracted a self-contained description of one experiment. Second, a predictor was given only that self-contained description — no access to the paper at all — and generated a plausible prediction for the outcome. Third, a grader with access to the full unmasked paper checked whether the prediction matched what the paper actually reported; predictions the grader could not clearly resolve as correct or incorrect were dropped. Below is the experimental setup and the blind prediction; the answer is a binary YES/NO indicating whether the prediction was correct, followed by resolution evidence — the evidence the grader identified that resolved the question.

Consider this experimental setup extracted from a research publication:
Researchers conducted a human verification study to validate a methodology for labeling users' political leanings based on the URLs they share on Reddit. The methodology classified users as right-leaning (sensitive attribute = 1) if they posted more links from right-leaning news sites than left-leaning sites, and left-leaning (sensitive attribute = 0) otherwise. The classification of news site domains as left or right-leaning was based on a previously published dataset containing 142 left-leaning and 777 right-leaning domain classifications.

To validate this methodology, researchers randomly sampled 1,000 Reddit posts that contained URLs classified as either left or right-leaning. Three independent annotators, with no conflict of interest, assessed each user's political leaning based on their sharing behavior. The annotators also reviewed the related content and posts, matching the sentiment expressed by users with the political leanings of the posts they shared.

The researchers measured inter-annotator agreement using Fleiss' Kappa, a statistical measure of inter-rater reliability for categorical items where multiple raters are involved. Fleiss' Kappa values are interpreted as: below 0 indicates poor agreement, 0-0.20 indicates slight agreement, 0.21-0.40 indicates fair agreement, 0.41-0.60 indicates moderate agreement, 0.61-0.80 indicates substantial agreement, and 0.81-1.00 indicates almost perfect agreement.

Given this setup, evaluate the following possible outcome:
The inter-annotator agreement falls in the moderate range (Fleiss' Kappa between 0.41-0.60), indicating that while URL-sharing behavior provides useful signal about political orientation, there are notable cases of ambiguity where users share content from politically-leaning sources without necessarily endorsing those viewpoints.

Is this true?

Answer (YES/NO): NO